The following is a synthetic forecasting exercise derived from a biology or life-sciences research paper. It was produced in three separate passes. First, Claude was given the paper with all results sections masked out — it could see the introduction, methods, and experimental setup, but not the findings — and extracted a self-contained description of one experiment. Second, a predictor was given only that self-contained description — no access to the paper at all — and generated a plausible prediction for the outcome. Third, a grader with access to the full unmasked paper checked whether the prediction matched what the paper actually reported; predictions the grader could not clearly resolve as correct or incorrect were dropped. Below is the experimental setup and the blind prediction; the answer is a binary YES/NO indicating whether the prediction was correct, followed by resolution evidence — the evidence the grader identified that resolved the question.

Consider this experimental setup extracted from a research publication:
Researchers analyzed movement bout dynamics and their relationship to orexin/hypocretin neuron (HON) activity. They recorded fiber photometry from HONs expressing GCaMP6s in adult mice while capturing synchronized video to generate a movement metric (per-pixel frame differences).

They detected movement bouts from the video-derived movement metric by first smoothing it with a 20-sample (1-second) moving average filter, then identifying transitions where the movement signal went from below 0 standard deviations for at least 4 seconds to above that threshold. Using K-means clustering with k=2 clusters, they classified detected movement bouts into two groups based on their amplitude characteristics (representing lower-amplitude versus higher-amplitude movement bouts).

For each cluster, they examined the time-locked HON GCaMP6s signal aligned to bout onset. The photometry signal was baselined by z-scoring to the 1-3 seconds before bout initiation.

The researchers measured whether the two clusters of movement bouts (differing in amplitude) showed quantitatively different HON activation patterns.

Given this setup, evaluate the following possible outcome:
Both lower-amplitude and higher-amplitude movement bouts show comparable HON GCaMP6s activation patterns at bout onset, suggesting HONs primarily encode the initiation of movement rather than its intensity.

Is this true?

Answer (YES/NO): NO